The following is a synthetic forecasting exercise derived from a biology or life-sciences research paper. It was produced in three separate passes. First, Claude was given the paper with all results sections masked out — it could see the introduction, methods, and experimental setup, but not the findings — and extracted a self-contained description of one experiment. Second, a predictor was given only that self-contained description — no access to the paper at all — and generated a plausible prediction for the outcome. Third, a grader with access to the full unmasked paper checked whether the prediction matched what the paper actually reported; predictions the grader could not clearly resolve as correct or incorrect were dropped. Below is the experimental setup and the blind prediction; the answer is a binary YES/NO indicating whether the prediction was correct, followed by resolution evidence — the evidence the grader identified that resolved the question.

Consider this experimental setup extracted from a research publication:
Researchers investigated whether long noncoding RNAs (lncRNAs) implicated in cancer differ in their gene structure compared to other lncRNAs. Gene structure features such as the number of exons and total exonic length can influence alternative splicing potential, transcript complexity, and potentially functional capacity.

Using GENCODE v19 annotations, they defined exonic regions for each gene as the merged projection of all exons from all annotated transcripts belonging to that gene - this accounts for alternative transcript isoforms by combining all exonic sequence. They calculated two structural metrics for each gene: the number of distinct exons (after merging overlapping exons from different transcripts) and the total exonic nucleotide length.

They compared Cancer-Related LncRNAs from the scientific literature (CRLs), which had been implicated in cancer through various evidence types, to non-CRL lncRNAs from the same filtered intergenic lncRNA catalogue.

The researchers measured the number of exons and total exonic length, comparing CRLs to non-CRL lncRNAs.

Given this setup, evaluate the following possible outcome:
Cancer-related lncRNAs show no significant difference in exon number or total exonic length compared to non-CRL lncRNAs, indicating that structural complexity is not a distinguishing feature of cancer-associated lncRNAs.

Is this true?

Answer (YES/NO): NO